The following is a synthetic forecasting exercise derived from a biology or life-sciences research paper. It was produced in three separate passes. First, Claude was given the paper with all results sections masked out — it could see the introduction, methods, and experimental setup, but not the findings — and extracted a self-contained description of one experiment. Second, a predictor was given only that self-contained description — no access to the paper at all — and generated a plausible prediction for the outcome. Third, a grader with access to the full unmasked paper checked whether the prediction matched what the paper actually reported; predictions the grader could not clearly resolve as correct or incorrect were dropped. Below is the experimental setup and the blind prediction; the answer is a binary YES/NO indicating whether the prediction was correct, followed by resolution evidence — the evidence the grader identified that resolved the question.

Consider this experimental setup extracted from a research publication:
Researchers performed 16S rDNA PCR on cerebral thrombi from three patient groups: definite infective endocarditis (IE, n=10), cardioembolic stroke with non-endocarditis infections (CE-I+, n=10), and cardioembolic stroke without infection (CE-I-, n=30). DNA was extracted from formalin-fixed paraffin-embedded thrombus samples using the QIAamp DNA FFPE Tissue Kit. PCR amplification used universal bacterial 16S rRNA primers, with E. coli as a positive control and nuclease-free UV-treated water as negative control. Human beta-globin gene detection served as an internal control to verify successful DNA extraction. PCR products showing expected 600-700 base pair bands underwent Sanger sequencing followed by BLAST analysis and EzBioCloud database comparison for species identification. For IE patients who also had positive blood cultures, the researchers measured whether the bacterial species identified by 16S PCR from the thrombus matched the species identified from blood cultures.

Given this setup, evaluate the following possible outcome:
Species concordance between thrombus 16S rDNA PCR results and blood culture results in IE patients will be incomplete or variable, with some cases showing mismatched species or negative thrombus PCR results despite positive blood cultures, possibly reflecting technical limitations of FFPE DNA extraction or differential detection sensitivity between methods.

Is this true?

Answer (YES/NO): YES